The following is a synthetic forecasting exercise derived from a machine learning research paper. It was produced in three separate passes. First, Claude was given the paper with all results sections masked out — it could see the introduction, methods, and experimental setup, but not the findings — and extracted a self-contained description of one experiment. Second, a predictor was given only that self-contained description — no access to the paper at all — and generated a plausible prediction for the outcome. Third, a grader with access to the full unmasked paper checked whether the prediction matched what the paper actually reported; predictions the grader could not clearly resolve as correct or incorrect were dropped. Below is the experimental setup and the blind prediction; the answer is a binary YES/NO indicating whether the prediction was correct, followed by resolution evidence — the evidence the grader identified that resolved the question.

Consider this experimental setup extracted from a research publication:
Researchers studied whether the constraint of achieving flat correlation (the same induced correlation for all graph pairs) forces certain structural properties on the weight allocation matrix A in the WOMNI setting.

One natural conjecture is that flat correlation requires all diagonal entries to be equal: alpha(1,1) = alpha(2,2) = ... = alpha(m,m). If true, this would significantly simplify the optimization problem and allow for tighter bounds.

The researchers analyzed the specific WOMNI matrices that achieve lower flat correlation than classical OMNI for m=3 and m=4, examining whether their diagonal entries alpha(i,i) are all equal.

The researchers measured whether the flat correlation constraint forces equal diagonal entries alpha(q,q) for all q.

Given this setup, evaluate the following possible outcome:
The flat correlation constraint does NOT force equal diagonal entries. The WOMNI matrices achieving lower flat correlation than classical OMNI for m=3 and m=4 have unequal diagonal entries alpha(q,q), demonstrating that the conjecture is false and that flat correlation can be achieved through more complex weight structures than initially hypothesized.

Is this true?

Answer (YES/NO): NO